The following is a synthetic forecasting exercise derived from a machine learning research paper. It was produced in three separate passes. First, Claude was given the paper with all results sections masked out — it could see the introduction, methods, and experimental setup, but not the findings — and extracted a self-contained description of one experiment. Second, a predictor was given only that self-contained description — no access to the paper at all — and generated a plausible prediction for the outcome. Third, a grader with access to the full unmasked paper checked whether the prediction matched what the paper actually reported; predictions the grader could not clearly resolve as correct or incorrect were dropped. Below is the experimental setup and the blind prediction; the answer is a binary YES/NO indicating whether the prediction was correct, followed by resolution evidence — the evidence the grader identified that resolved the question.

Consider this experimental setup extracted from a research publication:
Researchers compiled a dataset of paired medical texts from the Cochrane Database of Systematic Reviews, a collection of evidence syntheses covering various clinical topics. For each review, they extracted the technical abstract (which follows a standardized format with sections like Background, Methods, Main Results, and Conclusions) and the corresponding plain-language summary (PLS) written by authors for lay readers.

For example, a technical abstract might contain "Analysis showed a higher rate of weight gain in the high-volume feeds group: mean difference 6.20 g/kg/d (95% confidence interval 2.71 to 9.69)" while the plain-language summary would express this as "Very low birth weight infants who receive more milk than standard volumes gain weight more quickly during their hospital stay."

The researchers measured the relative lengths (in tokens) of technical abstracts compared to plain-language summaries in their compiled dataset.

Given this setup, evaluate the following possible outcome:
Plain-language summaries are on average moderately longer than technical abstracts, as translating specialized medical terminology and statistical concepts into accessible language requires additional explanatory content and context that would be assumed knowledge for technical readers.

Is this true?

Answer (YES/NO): NO